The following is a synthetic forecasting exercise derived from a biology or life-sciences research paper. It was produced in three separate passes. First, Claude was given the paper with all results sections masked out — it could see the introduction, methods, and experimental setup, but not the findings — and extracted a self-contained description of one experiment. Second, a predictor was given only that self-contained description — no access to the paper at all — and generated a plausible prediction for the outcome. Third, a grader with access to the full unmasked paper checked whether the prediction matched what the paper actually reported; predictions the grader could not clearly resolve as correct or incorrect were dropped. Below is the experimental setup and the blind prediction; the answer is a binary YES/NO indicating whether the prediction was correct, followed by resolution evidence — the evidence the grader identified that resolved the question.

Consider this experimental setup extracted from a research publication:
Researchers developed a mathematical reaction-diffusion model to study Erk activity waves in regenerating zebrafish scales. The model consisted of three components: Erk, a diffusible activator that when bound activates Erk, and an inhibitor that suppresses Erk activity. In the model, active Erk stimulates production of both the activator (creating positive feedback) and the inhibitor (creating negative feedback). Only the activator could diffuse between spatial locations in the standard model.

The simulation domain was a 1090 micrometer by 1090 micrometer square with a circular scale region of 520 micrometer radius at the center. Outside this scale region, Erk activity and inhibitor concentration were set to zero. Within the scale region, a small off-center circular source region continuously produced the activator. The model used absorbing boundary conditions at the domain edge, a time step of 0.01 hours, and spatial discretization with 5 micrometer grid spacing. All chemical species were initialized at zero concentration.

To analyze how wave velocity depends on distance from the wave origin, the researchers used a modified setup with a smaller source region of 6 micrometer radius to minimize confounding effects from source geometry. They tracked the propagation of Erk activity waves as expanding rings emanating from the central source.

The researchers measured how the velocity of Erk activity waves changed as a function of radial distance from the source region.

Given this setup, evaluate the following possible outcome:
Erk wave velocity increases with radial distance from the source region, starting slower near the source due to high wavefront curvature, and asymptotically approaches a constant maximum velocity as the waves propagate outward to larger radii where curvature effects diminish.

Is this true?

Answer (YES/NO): NO